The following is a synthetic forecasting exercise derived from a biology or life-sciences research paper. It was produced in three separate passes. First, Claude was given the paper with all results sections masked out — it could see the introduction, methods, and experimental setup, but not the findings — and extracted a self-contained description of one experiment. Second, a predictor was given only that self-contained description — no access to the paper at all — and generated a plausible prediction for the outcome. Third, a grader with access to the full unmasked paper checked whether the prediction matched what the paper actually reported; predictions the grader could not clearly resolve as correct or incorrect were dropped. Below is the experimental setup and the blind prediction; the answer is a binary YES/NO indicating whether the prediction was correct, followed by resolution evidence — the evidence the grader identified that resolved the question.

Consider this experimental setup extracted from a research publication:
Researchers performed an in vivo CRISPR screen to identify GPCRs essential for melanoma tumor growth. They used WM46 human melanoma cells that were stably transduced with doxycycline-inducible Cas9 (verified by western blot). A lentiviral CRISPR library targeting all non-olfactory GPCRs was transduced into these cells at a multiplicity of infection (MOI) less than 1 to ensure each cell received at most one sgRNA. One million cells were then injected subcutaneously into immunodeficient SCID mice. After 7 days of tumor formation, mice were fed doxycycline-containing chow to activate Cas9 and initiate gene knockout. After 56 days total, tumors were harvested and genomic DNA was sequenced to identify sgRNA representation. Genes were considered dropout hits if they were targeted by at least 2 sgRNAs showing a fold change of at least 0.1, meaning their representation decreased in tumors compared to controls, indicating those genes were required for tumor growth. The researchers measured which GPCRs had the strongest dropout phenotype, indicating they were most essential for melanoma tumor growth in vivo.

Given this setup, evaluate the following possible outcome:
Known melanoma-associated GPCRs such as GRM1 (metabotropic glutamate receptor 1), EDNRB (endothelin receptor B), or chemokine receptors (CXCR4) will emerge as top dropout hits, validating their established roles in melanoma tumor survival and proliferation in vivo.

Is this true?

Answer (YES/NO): NO